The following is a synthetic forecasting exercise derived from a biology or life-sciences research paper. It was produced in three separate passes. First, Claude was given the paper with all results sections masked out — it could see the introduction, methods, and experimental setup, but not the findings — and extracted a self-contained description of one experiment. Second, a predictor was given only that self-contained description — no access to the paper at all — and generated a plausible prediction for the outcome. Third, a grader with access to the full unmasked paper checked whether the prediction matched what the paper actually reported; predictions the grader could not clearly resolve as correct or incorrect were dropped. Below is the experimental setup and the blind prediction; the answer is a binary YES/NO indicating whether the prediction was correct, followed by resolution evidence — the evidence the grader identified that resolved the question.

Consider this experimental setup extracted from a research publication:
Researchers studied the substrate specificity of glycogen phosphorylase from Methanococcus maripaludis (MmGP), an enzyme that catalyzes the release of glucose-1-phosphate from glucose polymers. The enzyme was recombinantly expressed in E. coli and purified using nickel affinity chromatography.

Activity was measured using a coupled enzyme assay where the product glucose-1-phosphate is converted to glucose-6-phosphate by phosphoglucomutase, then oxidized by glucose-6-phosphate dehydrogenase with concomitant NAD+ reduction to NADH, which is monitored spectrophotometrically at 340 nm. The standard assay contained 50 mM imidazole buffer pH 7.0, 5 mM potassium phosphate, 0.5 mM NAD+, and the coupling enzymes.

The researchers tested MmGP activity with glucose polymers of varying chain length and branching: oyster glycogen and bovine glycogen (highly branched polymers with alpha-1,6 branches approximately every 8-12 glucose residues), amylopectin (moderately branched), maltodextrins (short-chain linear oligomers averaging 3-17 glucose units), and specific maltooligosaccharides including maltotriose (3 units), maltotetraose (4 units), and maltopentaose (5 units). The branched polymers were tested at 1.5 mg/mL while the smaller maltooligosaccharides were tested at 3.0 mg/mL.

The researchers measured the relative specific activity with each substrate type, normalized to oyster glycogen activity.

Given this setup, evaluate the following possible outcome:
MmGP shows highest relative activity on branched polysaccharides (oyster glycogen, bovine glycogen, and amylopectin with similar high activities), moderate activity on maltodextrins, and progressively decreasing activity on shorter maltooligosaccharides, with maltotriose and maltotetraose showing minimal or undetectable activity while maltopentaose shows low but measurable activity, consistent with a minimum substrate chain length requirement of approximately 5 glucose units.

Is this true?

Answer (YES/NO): NO